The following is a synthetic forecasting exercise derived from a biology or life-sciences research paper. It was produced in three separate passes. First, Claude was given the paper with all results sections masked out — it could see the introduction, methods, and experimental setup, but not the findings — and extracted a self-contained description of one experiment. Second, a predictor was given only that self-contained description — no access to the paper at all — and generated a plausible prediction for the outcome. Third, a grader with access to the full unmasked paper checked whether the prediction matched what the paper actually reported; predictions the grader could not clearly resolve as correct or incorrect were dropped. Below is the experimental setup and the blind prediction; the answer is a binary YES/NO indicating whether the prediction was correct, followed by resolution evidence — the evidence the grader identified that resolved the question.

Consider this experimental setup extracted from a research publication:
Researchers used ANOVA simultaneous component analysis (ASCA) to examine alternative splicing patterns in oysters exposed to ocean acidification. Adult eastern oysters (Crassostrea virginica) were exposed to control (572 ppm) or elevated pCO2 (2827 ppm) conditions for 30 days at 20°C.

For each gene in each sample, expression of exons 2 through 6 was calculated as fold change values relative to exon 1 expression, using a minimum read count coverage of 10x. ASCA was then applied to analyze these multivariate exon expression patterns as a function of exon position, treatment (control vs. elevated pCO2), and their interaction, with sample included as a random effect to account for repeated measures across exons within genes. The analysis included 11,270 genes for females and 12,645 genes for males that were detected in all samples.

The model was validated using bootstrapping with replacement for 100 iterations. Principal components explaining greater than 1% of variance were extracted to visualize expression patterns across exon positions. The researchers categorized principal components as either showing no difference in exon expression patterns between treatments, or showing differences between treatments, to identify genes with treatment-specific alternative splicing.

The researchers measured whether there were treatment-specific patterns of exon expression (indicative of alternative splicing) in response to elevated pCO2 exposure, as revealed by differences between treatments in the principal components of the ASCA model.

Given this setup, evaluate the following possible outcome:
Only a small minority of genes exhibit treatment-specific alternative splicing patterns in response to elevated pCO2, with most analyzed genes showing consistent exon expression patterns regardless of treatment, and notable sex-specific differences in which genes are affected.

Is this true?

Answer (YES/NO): YES